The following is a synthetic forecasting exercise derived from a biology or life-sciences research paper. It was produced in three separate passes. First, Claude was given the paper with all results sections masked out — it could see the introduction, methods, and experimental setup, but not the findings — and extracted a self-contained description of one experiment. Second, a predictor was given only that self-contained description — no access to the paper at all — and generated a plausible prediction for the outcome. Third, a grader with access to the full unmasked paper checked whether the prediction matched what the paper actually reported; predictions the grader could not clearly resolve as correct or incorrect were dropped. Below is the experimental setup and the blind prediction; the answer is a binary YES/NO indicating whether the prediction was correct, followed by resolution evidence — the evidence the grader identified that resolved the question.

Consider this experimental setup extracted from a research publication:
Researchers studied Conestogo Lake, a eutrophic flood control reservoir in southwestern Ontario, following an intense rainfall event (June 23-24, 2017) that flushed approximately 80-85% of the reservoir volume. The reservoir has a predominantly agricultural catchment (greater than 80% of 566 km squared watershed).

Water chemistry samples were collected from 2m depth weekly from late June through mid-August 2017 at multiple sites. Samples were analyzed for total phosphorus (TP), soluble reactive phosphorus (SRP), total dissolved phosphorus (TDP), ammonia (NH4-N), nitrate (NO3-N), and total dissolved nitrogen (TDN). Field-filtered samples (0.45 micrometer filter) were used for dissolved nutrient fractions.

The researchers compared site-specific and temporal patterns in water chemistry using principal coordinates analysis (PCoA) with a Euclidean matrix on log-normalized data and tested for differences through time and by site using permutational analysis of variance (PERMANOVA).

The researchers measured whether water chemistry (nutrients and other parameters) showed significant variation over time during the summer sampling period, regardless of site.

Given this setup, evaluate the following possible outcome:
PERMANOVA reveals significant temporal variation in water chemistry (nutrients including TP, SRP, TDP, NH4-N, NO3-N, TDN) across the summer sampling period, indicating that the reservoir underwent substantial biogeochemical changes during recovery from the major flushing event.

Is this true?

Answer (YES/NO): YES